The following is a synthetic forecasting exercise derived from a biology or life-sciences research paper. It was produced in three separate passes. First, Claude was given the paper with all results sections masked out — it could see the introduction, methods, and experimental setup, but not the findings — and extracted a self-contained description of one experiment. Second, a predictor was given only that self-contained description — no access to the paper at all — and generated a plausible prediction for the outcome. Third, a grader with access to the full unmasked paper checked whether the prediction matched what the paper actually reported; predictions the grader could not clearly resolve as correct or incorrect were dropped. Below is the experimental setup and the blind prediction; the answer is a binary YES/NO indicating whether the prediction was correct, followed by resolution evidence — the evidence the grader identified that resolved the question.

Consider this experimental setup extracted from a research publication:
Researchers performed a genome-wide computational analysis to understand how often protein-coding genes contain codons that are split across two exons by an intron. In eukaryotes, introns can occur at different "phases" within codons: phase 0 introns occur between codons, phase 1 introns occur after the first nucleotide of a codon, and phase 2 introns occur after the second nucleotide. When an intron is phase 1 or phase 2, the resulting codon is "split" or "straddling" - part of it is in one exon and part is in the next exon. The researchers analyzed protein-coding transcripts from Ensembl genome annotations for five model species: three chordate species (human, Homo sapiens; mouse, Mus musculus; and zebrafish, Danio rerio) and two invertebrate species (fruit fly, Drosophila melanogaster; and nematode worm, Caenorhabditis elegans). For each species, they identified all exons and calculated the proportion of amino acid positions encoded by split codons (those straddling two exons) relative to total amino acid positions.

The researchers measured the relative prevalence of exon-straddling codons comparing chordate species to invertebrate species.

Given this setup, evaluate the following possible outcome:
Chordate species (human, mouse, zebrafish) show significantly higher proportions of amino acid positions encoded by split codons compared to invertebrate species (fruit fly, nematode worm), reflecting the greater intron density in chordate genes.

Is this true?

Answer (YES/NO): YES